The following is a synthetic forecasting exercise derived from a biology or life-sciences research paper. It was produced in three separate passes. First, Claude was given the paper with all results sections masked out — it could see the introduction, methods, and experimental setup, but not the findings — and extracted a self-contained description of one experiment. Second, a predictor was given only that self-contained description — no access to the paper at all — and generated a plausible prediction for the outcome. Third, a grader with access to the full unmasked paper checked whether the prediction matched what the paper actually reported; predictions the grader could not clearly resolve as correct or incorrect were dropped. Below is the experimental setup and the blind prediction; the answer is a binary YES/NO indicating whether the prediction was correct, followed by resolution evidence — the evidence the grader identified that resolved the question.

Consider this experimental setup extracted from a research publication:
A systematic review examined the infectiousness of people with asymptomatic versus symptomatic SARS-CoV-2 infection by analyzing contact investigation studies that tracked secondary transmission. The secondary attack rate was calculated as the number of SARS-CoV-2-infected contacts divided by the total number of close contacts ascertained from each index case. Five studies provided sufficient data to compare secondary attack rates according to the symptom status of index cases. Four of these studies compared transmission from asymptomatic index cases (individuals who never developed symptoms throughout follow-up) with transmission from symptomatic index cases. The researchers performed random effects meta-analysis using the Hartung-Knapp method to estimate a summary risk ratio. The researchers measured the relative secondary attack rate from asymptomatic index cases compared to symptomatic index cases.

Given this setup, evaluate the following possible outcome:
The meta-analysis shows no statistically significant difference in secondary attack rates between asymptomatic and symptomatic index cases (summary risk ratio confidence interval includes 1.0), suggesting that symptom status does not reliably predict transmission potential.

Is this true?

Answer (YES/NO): YES